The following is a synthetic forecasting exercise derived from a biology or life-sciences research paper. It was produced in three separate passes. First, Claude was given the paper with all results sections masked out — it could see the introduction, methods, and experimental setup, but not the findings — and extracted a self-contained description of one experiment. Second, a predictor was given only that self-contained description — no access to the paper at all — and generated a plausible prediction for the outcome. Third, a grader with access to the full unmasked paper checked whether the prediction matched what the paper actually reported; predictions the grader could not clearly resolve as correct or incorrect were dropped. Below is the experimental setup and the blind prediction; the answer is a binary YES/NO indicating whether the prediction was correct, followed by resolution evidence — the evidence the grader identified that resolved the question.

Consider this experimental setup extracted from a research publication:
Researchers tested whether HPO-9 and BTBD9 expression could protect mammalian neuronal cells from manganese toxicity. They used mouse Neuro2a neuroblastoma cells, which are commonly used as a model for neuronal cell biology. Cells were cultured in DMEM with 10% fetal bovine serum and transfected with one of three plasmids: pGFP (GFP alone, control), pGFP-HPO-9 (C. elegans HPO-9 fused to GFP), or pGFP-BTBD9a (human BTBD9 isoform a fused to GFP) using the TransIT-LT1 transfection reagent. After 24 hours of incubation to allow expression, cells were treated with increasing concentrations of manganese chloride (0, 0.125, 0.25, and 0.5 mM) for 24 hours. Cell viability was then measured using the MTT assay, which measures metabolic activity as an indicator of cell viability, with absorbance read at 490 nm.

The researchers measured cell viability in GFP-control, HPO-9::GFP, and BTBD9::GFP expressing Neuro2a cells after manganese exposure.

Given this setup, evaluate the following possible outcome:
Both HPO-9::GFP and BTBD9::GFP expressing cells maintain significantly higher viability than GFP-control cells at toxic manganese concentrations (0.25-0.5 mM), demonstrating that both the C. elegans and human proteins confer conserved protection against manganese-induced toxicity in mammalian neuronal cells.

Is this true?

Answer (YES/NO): YES